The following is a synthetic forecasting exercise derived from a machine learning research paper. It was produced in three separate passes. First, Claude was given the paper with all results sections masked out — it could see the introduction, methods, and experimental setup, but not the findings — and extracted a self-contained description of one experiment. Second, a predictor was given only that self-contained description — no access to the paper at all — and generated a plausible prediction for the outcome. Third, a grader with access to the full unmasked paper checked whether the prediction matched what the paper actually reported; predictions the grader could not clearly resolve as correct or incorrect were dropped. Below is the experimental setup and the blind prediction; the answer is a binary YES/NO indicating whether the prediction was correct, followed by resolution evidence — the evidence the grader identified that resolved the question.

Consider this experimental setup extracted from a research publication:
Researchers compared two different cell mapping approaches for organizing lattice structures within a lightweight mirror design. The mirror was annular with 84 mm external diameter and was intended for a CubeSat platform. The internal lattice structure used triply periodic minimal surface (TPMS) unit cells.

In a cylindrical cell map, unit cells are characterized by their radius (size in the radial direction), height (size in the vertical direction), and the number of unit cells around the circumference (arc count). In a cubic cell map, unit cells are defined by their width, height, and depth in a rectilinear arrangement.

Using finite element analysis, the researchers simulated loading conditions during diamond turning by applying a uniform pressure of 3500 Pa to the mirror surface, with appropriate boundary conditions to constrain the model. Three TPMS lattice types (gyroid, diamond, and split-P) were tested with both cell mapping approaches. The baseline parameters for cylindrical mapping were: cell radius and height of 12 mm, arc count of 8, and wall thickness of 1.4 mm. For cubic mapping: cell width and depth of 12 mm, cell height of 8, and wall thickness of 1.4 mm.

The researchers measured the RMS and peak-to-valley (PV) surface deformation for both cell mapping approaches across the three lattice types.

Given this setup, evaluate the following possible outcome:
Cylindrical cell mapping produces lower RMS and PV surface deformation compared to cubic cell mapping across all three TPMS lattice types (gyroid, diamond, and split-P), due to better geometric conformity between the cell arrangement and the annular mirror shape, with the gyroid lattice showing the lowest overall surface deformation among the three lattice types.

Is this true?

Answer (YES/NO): NO